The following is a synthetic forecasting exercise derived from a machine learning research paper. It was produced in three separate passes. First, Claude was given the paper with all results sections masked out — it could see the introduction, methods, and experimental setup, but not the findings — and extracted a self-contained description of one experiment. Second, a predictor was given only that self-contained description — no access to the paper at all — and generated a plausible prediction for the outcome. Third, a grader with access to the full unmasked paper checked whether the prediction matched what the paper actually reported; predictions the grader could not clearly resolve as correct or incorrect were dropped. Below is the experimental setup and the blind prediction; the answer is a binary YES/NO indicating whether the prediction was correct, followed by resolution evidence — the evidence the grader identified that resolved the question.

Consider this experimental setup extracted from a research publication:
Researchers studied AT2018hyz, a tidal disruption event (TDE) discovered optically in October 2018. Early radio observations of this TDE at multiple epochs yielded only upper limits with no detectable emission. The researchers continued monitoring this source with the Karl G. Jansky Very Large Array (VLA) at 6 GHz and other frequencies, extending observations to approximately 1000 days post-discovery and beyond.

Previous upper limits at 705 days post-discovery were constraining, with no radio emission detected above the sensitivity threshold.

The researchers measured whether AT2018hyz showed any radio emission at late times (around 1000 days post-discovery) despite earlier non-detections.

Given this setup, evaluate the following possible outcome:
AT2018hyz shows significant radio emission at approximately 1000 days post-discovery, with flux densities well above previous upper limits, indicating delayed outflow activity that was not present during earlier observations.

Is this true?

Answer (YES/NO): YES